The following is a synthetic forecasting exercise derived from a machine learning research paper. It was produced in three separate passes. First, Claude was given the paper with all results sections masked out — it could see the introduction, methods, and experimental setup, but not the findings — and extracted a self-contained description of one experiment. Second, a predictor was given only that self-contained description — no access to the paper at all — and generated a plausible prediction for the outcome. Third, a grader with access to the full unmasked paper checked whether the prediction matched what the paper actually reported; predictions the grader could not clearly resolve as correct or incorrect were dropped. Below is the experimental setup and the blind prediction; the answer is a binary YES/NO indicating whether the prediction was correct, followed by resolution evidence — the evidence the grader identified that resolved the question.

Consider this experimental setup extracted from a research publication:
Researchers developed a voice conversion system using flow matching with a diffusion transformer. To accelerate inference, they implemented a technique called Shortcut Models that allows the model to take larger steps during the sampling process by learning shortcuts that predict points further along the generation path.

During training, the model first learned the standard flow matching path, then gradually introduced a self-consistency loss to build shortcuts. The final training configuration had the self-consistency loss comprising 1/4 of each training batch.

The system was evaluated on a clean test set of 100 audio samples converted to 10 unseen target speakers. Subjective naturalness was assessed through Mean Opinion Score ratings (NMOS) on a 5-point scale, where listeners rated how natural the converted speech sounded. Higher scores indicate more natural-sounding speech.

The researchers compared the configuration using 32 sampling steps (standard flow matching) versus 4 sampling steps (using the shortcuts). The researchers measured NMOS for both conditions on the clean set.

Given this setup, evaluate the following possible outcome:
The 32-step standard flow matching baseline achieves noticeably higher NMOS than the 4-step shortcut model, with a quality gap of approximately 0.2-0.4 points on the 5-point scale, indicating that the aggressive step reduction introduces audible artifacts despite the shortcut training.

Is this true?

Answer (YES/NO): NO